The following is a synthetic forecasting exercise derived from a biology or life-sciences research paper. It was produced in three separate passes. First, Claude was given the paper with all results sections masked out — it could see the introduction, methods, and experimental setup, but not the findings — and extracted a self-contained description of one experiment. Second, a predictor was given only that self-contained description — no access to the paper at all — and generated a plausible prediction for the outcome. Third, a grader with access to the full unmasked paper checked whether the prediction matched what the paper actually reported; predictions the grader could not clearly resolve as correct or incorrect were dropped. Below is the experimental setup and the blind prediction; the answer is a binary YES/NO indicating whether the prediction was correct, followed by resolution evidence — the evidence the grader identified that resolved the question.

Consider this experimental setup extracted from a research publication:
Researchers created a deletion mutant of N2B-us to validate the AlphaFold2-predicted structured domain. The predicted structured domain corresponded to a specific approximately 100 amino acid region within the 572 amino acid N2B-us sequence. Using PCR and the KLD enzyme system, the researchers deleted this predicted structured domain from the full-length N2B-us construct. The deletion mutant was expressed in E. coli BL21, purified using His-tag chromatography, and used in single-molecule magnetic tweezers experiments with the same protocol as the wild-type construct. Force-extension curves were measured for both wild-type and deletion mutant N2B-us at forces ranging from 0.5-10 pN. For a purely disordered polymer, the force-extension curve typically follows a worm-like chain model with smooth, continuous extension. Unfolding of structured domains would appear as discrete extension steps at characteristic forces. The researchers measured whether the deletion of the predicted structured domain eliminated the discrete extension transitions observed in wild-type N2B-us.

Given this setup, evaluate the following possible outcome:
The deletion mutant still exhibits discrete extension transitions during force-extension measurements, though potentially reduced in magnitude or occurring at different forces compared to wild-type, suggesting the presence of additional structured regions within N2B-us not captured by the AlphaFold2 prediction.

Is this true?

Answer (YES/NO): NO